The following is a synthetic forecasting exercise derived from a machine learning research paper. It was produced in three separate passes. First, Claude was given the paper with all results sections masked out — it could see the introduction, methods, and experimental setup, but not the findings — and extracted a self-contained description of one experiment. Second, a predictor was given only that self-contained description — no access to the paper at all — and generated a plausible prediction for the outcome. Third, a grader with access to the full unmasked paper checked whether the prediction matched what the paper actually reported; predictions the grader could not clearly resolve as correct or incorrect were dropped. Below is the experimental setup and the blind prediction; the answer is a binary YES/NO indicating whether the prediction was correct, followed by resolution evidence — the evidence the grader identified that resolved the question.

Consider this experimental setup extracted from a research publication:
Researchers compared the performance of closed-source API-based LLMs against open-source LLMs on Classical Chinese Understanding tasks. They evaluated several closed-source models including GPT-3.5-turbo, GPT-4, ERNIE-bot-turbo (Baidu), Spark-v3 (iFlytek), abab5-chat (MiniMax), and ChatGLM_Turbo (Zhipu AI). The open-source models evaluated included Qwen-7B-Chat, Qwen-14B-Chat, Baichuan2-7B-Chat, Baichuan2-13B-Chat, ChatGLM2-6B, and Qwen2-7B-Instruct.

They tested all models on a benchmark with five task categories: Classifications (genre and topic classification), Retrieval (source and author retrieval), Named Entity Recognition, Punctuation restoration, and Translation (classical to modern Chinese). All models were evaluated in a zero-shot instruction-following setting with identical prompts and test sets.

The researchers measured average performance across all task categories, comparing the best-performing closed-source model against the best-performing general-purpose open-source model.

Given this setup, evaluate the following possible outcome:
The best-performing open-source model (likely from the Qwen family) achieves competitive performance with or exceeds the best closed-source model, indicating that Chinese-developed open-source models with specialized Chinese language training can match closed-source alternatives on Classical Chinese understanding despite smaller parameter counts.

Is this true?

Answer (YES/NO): NO